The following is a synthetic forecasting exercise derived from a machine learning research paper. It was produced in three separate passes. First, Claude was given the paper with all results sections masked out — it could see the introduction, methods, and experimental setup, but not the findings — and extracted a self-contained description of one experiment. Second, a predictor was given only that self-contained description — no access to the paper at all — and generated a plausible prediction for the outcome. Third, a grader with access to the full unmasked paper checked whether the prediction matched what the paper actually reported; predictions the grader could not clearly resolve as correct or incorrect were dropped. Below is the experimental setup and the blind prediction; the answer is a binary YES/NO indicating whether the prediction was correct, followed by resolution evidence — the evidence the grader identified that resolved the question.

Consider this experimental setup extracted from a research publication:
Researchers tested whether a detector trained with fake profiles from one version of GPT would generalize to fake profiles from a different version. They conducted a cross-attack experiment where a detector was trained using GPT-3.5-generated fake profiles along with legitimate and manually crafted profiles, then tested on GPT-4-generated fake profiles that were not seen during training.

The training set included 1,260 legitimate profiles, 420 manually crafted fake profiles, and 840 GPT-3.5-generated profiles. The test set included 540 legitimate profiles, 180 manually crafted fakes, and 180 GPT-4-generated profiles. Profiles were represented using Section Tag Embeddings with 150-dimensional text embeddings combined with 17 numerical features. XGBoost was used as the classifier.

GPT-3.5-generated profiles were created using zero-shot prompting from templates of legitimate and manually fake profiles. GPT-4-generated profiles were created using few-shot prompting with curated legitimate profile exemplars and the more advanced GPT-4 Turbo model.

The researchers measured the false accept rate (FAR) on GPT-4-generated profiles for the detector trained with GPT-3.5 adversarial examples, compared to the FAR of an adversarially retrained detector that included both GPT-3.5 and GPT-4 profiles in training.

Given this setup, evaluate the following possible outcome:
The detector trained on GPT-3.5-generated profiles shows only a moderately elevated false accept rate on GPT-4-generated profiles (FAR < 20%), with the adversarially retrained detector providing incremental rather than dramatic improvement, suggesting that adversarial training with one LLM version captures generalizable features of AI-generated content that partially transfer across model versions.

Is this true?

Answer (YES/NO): NO